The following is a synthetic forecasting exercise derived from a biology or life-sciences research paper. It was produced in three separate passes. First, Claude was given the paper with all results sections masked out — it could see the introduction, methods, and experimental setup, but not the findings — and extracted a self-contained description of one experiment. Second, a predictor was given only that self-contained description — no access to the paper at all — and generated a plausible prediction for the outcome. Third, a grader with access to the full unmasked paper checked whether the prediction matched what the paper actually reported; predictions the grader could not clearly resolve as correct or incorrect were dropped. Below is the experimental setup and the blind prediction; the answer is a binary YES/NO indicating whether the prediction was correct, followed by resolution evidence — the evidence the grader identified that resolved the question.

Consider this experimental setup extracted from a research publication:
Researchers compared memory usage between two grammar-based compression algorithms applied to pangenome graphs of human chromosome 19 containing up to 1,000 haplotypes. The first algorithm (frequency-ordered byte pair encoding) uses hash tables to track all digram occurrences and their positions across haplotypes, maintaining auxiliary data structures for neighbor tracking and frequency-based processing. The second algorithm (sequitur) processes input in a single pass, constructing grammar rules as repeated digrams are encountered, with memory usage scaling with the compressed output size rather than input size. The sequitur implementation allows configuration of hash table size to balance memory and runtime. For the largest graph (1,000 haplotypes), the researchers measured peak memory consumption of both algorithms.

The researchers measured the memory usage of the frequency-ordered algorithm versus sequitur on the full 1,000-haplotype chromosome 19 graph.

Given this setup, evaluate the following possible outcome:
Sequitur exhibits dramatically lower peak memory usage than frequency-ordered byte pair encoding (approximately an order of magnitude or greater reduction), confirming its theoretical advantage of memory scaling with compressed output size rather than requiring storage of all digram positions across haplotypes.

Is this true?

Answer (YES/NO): YES